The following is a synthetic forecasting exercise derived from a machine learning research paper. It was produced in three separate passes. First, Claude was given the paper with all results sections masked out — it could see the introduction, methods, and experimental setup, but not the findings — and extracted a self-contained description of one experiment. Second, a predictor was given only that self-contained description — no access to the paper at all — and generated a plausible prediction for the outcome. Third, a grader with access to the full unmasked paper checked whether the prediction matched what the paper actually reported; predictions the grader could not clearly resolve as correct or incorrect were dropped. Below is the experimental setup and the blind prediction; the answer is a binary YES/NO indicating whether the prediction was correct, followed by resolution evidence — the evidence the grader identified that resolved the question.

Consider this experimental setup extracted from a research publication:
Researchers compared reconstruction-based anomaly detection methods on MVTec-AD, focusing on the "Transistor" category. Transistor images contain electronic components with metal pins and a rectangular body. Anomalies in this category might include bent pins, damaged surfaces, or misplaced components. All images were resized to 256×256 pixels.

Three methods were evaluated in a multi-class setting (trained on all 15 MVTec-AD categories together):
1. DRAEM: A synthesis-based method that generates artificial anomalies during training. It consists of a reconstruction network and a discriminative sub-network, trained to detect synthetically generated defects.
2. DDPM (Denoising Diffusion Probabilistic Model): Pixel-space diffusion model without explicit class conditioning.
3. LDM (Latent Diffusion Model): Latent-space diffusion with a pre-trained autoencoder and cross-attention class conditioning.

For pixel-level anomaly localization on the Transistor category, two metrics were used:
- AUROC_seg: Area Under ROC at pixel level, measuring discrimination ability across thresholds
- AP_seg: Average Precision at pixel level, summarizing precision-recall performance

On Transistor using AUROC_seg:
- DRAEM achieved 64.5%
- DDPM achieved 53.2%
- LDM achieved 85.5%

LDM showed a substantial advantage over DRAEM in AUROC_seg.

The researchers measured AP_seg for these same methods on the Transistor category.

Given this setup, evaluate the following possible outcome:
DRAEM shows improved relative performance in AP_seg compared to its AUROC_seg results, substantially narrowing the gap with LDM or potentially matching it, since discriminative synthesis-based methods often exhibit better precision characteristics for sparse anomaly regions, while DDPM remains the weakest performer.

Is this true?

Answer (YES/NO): YES